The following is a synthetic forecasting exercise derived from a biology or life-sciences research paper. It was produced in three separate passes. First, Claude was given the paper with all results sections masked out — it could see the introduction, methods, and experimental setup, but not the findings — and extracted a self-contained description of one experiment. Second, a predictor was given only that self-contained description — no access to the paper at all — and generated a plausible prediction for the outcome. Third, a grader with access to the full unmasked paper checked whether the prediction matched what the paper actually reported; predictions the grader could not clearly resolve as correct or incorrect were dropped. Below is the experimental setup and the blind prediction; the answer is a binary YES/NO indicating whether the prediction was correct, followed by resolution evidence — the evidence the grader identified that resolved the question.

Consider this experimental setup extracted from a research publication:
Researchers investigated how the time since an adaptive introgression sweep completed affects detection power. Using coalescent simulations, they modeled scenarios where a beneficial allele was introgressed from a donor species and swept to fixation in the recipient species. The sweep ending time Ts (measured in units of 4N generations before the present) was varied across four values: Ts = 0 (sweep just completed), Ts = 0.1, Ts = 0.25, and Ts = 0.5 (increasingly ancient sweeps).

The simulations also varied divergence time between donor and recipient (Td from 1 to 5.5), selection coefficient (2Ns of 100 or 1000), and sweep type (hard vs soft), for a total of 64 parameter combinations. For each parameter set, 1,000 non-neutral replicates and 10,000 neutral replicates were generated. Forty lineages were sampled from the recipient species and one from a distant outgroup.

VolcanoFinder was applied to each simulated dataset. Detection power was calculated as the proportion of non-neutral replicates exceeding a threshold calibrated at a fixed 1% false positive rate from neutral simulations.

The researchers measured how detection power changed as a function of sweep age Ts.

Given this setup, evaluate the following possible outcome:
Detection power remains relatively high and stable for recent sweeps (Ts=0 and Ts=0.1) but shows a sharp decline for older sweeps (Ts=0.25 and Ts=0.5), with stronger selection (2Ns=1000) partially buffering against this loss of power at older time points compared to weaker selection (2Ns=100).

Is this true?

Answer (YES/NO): YES